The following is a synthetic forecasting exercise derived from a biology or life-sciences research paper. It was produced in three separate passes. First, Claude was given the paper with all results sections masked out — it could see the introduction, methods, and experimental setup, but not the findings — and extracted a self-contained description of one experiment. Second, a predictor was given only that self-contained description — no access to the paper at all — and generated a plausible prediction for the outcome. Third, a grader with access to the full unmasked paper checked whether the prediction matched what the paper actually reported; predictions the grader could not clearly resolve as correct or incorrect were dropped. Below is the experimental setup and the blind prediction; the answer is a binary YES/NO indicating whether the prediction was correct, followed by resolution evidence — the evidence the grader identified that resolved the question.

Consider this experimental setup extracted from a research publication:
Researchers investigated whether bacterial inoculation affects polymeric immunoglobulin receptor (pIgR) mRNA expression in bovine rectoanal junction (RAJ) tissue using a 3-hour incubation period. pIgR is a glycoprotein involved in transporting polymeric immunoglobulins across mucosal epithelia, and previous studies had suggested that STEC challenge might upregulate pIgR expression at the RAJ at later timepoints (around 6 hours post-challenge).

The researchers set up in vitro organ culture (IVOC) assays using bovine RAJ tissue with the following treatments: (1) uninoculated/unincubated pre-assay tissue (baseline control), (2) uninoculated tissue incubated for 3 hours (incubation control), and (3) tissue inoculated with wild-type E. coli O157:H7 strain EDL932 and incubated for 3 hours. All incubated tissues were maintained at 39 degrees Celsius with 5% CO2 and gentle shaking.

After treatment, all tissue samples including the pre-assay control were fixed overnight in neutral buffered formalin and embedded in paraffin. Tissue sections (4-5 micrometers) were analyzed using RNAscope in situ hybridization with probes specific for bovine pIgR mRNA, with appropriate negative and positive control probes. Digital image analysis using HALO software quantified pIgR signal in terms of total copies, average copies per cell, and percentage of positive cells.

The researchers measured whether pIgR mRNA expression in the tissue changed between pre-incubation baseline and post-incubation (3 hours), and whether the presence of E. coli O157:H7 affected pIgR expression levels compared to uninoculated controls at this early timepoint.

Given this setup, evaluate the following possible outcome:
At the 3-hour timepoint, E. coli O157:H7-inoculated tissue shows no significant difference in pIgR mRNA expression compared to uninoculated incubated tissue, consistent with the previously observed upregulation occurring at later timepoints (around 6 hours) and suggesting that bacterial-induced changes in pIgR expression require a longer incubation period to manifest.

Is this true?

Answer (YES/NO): NO